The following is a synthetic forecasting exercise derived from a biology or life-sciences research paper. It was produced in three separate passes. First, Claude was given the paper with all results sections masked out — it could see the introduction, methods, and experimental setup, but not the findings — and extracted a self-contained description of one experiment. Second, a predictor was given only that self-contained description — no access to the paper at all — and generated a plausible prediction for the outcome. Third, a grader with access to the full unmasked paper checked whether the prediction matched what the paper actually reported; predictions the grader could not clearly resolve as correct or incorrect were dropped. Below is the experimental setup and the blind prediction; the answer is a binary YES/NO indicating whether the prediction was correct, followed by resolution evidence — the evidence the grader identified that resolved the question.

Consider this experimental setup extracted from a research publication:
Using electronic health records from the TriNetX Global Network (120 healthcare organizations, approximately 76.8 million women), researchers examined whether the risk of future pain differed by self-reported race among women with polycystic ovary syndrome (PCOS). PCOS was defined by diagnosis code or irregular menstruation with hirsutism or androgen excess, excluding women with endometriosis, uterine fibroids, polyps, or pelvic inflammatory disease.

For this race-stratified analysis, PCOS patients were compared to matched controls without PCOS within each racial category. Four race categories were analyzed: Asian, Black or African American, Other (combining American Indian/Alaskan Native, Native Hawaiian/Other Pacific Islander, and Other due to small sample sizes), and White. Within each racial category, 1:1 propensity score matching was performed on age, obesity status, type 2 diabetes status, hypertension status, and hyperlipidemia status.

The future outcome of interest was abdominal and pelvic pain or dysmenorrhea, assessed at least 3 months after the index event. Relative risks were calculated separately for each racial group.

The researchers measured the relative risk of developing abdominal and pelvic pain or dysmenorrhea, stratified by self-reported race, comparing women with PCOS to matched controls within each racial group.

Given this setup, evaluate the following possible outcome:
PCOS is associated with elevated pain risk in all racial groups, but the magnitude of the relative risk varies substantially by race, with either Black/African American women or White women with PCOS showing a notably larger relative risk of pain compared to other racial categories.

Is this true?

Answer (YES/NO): NO